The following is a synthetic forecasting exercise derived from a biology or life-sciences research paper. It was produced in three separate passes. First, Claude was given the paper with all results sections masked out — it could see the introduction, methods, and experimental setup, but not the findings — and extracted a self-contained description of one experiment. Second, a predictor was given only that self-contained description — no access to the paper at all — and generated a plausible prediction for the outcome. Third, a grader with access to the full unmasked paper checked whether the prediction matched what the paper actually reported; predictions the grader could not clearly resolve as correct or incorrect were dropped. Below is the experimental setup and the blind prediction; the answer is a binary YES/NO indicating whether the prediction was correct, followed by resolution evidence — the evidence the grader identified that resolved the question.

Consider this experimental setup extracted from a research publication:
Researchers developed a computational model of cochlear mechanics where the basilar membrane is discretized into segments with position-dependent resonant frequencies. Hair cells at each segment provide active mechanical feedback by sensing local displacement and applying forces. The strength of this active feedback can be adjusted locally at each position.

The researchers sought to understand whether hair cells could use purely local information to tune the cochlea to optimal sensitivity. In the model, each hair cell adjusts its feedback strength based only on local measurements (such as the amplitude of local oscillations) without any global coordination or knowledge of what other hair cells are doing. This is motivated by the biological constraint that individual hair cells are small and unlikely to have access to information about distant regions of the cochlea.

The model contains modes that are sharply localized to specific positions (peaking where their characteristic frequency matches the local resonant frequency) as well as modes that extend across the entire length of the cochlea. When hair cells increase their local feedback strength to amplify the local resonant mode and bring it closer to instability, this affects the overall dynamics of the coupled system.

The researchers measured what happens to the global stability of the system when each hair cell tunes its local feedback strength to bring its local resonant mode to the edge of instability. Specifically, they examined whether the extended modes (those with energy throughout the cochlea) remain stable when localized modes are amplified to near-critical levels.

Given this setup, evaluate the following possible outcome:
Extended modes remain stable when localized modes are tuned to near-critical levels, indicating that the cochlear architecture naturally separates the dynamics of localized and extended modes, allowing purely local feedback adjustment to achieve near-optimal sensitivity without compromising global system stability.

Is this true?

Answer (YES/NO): NO